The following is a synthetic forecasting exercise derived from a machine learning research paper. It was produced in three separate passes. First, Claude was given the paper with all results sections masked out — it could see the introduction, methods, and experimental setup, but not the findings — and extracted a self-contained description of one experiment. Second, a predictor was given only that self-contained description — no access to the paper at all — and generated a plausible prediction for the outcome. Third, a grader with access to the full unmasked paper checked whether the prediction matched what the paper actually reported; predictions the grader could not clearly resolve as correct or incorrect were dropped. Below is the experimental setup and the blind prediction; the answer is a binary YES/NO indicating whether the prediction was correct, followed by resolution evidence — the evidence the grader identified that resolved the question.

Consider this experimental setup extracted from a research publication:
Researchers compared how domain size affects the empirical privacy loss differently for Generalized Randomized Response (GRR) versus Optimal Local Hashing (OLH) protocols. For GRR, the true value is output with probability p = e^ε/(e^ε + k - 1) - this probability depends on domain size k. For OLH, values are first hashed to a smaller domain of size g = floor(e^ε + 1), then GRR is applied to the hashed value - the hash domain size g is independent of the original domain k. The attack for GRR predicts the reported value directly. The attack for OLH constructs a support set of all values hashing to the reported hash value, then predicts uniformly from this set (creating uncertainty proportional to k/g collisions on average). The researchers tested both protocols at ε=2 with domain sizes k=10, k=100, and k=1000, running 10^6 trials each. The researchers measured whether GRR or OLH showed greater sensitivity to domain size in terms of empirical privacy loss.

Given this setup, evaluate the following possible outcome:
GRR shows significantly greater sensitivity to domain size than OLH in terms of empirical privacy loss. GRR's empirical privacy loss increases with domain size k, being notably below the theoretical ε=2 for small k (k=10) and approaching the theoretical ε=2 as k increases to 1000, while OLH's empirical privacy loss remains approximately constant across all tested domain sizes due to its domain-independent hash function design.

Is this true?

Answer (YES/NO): NO